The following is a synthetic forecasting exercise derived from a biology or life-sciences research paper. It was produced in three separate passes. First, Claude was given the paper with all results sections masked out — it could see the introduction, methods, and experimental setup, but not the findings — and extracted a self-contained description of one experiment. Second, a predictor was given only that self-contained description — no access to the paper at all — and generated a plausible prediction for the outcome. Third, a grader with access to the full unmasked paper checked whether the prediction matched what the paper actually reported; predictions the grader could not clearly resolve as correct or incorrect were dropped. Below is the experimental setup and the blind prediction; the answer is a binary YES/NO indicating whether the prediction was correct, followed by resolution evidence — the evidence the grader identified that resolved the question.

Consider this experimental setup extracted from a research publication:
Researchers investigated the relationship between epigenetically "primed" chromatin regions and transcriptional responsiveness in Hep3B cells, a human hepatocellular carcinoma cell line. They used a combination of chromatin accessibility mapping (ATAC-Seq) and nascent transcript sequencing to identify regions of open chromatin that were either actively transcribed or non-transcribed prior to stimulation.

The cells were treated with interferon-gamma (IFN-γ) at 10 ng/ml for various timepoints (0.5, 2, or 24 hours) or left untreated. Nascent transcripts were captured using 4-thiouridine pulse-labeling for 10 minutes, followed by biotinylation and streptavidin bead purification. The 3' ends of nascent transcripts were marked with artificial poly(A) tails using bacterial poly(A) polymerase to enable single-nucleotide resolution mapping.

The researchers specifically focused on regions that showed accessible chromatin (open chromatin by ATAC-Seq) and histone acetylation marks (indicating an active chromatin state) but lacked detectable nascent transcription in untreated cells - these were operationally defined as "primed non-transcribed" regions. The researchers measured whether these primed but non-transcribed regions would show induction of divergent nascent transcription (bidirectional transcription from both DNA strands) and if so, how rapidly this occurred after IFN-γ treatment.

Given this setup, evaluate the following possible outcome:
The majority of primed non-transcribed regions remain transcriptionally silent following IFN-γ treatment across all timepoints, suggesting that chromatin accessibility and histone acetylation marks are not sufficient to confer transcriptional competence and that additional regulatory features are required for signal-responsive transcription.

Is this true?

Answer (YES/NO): NO